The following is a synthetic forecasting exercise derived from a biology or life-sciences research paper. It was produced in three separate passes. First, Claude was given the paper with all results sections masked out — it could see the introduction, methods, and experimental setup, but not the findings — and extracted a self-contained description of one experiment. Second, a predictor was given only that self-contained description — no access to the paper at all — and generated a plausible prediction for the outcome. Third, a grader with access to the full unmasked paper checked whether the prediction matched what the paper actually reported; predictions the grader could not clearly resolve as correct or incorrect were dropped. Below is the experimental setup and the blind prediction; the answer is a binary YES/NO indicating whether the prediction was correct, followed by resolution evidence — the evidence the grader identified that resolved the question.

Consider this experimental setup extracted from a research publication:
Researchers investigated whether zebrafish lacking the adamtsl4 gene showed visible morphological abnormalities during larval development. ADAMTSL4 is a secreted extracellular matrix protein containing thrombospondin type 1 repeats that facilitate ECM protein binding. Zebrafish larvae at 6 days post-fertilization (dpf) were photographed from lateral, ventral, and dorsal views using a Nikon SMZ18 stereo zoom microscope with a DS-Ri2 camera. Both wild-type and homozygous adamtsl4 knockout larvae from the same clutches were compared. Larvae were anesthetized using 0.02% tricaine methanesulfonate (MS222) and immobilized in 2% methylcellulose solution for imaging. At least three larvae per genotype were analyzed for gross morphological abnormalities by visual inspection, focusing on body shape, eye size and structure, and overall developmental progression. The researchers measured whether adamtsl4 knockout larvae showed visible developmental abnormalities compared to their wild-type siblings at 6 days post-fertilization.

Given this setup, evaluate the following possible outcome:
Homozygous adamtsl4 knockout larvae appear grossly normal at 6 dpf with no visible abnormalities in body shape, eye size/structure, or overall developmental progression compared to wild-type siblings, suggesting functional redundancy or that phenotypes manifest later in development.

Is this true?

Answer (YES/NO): NO